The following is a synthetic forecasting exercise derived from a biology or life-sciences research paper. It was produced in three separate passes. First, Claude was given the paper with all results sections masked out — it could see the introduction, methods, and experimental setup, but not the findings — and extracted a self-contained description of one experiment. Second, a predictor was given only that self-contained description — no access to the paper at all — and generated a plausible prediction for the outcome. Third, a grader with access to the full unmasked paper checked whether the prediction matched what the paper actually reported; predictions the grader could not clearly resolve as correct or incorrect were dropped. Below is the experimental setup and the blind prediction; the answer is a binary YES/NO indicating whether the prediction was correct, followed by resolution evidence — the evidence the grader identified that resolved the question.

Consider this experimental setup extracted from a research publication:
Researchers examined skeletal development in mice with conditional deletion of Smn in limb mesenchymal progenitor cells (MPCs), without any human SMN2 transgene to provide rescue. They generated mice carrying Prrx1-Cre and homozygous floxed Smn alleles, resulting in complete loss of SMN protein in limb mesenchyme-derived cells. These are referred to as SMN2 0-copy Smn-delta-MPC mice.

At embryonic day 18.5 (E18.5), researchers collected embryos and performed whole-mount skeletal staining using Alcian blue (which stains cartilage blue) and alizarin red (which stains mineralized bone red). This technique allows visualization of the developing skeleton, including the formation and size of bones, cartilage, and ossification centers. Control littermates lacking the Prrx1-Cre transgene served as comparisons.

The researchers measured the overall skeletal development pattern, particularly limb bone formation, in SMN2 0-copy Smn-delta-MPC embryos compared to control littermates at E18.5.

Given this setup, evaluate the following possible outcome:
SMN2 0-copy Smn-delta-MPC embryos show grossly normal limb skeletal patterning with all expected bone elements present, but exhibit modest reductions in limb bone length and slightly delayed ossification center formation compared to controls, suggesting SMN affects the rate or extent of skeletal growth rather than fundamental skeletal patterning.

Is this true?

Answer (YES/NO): NO